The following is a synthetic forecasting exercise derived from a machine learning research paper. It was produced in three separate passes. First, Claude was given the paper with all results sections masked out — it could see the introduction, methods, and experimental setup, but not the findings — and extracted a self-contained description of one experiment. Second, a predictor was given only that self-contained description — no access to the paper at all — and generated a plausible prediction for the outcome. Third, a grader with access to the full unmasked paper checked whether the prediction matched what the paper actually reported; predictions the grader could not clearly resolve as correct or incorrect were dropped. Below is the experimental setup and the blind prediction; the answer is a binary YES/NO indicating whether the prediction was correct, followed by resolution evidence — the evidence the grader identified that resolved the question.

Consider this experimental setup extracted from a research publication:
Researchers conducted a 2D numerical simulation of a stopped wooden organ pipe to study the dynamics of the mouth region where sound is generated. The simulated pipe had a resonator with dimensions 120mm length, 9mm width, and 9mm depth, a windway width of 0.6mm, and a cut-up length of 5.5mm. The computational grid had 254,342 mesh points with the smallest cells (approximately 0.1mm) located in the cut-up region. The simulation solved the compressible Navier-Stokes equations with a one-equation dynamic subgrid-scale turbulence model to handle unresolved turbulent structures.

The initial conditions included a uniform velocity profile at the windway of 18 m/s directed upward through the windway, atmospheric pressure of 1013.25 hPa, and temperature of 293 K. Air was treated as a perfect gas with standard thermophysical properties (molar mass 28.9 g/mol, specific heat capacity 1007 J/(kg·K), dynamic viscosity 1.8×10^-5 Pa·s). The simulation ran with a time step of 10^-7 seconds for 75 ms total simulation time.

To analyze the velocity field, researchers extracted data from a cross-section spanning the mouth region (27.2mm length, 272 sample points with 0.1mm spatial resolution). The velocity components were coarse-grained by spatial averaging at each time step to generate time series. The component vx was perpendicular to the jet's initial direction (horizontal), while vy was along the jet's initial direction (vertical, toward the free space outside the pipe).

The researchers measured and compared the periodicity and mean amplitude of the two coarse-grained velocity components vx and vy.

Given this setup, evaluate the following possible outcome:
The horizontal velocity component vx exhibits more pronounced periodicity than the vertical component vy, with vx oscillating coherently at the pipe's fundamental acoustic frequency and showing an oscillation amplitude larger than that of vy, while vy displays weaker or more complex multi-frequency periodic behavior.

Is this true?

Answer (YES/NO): NO